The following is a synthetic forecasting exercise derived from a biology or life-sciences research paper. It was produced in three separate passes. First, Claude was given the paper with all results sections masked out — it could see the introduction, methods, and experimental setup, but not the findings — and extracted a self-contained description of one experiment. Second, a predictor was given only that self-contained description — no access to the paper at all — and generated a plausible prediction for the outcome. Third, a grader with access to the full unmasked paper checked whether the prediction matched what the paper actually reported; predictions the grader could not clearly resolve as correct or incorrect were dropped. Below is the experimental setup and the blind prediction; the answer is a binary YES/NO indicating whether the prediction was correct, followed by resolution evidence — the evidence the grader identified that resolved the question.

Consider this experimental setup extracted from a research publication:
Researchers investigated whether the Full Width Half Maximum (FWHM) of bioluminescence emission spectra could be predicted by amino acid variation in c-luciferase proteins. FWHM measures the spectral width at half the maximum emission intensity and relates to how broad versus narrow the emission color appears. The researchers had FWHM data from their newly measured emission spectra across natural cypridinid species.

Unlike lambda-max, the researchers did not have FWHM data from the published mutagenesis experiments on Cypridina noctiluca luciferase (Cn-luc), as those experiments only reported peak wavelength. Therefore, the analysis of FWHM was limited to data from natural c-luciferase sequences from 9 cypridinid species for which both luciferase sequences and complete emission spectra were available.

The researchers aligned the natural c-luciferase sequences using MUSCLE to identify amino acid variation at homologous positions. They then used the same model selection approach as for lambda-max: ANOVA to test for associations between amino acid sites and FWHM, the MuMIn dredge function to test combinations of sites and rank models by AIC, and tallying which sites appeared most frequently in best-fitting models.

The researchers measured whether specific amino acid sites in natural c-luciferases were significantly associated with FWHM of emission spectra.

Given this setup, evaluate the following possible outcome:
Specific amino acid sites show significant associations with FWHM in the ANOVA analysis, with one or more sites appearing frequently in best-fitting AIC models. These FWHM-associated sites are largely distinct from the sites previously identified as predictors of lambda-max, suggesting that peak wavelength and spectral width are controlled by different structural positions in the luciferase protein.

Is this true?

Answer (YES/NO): NO